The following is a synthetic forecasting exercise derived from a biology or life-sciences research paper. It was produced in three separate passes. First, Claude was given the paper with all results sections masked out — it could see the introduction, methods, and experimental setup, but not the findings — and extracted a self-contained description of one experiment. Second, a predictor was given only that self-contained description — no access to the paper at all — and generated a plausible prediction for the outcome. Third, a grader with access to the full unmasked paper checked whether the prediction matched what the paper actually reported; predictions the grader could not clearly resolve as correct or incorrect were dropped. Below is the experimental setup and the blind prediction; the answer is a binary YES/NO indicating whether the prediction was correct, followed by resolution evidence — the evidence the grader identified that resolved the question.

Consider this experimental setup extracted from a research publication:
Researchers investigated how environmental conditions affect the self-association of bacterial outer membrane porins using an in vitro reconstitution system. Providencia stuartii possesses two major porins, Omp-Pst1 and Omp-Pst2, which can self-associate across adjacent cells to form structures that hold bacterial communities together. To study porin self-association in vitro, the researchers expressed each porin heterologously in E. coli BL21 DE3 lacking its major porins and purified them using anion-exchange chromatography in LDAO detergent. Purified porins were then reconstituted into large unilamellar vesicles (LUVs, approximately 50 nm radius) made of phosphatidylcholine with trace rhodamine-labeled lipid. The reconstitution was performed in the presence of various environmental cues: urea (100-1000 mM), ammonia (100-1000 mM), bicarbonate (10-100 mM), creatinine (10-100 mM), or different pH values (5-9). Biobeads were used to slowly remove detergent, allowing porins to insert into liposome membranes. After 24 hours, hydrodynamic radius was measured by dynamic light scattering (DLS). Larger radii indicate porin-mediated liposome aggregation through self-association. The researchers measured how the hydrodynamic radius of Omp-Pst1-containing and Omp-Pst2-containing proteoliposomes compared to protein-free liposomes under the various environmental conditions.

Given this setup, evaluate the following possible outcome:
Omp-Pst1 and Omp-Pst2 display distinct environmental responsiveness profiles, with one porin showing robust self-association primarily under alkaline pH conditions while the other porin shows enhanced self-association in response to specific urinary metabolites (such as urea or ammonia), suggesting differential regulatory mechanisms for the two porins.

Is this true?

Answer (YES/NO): NO